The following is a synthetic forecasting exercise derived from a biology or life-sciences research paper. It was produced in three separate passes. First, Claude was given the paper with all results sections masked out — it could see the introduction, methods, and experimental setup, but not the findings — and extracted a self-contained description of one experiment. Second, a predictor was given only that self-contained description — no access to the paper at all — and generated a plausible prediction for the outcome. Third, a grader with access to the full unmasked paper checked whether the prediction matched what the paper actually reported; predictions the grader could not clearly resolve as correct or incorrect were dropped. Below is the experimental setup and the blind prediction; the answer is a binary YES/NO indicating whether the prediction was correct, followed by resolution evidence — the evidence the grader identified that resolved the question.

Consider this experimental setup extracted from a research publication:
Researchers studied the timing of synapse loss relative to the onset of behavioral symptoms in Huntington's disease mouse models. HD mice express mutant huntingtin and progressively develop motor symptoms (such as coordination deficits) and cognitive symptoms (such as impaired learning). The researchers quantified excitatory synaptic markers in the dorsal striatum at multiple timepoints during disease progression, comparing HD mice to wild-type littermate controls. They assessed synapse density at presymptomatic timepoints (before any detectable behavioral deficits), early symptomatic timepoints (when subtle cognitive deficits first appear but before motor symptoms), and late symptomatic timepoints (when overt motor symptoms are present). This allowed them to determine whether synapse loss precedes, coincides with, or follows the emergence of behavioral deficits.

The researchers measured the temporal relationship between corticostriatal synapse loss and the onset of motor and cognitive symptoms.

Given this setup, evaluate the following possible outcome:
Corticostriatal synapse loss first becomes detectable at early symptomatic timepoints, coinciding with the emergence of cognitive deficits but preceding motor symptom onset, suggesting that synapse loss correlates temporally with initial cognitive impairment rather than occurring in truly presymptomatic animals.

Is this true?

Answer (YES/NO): NO